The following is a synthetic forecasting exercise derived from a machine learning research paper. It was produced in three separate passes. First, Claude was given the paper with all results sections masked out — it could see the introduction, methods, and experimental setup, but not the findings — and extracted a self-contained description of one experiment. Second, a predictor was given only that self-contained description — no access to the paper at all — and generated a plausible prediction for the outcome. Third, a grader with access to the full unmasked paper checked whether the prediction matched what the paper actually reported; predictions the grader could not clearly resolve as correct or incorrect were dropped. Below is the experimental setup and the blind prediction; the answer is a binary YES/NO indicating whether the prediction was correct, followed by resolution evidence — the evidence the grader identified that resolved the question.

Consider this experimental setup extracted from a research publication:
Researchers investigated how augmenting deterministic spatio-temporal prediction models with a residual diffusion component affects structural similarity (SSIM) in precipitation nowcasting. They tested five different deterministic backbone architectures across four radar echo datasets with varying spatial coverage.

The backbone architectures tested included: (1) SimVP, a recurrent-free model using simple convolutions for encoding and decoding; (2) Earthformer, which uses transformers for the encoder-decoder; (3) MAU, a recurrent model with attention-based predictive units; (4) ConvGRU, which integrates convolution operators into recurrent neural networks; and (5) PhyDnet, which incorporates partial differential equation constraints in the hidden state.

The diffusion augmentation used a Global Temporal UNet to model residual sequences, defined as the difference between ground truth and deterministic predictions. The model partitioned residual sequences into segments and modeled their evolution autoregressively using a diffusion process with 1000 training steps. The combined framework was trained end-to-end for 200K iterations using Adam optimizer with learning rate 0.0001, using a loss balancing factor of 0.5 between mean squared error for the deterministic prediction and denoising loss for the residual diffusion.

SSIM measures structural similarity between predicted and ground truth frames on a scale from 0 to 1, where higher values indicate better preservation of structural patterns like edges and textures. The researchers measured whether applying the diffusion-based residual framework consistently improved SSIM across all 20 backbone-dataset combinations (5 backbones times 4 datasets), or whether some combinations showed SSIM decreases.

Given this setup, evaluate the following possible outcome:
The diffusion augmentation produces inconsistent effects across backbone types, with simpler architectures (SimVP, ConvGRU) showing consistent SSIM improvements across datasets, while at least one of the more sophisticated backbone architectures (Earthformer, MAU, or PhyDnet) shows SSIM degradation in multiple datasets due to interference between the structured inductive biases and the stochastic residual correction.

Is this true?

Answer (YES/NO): NO